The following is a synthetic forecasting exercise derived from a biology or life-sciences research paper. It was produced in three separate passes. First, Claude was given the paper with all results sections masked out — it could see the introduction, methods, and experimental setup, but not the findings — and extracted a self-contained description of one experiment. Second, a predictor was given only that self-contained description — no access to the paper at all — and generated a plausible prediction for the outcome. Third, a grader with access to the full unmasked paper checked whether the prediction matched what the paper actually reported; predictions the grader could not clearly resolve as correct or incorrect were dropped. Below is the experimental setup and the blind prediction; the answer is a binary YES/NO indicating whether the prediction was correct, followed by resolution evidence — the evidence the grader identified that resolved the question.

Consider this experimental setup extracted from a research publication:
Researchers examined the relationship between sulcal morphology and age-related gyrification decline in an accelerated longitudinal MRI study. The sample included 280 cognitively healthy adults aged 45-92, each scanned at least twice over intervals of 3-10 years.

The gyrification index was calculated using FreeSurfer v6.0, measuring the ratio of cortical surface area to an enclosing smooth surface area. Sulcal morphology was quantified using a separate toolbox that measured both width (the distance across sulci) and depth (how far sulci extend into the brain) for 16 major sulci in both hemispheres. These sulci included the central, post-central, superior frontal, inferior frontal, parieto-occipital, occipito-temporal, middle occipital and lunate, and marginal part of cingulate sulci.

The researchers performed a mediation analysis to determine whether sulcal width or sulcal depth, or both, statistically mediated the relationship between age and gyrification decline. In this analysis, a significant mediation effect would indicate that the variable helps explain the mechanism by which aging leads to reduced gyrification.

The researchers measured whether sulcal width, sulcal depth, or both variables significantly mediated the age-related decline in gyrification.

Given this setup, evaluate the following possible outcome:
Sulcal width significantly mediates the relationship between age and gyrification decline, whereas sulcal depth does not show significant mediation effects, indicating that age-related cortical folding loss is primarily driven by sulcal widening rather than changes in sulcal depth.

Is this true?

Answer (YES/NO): NO